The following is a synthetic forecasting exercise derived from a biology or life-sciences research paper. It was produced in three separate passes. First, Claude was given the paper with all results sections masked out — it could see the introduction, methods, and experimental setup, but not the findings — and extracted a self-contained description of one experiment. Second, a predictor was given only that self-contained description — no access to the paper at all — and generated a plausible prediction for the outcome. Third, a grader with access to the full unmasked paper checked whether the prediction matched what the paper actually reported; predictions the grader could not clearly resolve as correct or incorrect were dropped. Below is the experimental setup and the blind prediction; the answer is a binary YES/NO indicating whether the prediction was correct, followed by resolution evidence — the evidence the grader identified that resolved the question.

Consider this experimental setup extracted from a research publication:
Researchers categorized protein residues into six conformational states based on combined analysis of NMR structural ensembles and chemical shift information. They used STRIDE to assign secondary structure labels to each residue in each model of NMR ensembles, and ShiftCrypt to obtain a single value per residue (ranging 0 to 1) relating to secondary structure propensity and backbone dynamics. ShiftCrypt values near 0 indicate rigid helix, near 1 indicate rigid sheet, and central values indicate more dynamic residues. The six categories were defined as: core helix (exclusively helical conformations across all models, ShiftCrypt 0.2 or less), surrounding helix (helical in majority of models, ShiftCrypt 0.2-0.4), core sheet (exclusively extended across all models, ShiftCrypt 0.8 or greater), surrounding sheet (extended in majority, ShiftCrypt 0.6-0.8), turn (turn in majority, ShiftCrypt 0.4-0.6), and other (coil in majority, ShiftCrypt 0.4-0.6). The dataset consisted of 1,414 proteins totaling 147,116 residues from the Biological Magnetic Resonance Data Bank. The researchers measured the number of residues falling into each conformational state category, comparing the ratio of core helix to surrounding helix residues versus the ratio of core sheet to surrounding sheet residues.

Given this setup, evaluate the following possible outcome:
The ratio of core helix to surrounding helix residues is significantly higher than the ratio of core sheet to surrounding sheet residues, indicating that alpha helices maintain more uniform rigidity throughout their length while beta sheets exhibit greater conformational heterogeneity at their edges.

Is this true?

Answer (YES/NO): YES